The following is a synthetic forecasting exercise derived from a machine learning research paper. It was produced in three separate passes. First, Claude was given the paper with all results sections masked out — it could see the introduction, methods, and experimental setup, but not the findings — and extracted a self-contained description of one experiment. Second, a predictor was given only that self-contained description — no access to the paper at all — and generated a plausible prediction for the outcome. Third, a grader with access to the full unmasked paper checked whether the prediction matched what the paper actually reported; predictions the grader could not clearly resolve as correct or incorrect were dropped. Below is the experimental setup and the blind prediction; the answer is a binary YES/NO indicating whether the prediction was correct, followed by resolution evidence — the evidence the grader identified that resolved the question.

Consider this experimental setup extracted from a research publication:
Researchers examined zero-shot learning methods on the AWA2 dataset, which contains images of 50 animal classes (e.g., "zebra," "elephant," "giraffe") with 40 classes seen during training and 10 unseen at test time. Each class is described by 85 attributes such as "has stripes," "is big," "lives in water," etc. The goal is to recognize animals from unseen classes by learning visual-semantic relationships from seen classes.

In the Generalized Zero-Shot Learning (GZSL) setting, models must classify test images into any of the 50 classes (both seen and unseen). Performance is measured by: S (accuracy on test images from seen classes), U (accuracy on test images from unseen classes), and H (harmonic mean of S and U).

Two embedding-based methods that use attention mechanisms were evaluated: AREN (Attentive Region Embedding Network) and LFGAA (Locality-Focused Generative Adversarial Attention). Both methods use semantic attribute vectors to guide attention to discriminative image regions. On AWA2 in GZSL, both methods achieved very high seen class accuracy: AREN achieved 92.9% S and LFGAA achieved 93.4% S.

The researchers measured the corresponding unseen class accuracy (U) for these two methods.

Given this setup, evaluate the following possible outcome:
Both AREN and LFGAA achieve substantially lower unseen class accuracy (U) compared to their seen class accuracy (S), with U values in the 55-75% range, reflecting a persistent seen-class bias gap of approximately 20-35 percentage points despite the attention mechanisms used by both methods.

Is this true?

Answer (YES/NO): NO